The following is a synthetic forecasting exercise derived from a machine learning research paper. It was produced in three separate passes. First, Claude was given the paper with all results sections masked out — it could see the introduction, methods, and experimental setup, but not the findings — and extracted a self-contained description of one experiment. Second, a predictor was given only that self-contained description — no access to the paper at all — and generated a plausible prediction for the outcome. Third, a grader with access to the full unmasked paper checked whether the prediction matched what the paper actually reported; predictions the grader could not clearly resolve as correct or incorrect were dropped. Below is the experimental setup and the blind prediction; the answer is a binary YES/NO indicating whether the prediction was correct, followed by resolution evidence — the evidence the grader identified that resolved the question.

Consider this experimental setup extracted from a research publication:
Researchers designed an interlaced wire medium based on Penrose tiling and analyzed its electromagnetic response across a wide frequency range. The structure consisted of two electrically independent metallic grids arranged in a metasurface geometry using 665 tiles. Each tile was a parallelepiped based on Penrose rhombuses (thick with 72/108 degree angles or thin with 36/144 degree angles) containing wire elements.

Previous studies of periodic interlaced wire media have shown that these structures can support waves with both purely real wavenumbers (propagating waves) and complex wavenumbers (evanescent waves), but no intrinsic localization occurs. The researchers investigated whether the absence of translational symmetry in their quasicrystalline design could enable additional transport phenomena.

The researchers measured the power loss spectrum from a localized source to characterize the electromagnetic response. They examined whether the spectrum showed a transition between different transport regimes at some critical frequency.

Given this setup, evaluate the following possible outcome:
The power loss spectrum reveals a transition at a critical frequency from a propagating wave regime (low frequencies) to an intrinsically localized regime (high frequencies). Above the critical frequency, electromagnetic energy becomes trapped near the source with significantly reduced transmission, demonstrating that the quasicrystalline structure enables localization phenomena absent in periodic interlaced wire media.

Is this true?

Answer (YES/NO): YES